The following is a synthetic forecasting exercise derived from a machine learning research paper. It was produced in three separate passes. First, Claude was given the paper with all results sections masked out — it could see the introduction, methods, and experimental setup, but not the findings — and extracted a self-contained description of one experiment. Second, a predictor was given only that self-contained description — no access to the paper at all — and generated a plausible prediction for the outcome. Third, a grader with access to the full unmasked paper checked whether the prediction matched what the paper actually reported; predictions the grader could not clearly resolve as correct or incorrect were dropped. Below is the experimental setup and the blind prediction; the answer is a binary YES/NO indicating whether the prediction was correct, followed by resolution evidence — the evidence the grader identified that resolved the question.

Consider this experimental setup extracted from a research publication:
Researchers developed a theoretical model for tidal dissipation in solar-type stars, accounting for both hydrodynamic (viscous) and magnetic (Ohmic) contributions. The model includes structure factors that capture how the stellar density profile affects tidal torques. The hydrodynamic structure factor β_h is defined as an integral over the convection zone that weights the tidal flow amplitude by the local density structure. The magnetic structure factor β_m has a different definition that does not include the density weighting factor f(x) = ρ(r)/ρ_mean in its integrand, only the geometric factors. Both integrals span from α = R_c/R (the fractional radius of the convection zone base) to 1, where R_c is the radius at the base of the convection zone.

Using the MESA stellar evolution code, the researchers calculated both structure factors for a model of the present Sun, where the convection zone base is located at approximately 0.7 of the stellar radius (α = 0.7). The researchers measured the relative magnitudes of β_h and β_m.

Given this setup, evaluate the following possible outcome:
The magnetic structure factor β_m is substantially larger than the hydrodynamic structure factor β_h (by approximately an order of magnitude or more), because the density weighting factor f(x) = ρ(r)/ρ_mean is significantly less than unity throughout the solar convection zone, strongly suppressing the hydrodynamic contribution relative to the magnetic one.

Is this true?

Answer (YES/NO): YES